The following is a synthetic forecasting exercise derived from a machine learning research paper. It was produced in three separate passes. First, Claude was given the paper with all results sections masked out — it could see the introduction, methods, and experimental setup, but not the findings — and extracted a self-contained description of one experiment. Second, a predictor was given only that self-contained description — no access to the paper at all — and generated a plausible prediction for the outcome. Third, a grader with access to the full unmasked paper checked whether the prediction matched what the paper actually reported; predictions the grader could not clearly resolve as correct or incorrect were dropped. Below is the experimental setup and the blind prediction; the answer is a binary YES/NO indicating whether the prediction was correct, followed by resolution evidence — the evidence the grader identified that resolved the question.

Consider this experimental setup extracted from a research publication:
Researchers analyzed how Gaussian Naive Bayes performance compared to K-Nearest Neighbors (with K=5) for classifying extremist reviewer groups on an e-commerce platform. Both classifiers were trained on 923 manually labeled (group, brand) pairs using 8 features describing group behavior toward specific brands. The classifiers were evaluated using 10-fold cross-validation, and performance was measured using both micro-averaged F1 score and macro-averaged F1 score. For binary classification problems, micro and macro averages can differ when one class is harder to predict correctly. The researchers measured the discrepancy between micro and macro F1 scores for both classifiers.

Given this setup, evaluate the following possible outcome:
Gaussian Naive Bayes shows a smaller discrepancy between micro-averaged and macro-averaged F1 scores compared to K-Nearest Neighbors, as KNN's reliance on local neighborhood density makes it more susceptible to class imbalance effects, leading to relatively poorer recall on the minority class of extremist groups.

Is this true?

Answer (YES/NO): NO